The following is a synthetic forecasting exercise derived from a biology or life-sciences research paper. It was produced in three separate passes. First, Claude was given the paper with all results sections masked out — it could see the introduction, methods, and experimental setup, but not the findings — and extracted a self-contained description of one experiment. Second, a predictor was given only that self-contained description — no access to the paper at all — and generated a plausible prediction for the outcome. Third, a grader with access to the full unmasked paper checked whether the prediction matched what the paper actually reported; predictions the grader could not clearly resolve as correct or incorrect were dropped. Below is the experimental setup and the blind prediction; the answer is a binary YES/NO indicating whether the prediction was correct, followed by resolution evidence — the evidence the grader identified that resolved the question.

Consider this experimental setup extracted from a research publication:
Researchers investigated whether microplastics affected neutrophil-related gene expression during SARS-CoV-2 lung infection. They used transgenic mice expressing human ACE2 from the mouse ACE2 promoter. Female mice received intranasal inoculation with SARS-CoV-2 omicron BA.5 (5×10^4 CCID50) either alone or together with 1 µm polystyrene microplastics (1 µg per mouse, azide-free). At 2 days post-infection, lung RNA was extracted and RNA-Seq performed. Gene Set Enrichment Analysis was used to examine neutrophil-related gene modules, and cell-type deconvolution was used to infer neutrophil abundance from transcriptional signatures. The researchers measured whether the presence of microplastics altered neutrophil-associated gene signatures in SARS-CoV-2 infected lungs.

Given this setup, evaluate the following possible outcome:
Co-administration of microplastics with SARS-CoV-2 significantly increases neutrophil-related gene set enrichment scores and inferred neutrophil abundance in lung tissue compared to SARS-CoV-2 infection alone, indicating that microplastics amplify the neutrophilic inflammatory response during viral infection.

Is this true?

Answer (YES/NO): NO